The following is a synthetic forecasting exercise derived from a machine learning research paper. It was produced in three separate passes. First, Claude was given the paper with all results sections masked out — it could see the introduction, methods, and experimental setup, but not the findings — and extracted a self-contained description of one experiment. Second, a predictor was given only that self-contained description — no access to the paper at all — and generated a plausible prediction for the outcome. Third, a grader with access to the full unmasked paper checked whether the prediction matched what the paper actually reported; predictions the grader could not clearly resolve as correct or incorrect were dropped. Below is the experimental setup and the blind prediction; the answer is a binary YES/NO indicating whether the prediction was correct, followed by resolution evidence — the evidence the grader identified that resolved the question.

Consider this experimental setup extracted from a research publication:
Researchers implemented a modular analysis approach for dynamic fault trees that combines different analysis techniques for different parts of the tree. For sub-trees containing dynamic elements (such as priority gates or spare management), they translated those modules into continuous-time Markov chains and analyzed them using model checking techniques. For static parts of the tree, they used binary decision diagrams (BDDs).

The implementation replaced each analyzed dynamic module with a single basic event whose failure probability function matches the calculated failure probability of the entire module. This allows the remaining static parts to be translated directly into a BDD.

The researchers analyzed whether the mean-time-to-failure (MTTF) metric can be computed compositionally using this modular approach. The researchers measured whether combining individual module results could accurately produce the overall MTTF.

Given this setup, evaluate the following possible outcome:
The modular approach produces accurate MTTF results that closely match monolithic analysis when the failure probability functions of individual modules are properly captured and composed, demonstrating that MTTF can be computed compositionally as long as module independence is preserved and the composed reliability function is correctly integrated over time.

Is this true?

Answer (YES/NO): NO